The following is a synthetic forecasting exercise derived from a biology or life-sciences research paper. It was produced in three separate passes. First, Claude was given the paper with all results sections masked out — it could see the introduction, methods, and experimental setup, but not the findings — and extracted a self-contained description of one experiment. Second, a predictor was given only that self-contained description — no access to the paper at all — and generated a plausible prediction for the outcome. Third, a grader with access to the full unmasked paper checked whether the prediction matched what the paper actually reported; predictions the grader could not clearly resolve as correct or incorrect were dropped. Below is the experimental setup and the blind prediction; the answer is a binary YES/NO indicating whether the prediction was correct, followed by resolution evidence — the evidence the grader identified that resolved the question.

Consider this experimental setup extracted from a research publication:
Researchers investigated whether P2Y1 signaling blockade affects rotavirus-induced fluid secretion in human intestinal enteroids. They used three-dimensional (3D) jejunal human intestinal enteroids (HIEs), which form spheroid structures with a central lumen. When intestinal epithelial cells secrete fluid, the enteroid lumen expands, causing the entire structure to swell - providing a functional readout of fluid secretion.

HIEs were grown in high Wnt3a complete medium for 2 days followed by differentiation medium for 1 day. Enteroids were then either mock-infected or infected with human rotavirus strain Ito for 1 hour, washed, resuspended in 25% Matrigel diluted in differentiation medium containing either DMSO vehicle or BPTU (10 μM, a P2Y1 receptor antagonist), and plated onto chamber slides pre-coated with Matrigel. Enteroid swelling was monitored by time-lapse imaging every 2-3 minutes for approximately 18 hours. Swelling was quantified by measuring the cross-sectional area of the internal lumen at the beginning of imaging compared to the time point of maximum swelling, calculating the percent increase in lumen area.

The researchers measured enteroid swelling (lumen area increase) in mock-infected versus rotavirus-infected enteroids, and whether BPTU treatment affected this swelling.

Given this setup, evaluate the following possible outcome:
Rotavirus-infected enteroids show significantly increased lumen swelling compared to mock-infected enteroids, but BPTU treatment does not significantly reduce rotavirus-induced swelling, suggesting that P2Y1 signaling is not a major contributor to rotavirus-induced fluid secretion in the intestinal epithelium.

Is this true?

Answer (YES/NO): NO